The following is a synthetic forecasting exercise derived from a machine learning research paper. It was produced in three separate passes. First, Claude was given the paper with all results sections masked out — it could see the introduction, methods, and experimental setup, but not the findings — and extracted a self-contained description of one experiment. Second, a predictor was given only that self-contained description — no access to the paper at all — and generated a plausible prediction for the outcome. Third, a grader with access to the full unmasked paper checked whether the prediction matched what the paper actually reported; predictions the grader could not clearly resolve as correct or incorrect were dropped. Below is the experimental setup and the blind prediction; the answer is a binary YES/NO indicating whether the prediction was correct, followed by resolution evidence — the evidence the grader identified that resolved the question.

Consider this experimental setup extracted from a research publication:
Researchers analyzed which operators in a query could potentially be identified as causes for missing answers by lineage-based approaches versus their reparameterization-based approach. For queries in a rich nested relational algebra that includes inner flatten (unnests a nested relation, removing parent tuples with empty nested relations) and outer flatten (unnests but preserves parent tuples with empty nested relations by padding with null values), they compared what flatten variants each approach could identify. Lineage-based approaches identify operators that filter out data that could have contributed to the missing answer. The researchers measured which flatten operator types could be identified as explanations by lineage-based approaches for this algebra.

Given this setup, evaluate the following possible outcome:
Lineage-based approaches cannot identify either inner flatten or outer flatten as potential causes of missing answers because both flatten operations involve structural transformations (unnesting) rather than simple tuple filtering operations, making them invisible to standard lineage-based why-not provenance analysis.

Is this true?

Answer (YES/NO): NO